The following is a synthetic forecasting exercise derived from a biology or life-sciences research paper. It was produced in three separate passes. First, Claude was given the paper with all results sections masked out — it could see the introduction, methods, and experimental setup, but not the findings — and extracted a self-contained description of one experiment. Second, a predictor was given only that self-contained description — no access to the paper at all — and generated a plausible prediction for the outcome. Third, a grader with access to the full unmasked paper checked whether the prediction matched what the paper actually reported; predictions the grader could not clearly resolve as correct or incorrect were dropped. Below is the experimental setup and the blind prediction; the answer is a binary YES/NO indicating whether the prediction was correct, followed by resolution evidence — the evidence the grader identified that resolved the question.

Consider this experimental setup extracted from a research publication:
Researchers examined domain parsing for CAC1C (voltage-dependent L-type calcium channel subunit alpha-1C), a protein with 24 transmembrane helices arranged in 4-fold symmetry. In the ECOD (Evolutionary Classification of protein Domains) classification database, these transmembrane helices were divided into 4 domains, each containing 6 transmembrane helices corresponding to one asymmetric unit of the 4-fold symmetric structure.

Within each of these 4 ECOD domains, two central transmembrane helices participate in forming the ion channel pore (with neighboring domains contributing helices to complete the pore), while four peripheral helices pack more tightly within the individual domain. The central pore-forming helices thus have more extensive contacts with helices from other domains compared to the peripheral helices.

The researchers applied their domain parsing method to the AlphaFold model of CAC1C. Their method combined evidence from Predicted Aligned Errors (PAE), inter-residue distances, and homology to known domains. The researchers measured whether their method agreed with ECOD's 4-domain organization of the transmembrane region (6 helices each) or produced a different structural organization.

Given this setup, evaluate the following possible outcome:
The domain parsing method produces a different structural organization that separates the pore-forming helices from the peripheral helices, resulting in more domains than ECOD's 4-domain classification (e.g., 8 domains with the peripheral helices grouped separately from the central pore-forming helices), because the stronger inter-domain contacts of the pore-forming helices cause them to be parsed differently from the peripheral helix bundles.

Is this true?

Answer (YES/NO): YES